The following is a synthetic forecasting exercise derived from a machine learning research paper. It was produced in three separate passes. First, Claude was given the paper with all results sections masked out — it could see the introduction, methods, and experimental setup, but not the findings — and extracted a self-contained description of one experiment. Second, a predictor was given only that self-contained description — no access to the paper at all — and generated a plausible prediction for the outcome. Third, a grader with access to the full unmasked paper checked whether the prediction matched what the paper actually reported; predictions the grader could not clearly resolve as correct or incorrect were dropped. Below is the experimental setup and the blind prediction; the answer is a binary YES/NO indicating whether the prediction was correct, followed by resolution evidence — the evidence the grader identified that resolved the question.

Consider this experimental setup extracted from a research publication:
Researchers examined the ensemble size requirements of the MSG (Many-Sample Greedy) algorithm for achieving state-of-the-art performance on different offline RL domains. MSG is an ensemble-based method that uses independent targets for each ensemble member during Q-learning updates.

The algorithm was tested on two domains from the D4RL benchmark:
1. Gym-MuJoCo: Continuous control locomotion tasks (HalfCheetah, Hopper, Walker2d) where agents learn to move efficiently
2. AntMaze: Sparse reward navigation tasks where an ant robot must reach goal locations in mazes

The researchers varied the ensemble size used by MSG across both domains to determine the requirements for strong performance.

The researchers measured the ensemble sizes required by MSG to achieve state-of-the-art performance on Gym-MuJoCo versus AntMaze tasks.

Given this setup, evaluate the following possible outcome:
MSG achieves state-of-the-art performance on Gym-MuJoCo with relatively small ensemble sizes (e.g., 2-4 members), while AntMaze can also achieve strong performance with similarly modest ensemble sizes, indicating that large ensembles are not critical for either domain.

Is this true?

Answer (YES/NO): NO